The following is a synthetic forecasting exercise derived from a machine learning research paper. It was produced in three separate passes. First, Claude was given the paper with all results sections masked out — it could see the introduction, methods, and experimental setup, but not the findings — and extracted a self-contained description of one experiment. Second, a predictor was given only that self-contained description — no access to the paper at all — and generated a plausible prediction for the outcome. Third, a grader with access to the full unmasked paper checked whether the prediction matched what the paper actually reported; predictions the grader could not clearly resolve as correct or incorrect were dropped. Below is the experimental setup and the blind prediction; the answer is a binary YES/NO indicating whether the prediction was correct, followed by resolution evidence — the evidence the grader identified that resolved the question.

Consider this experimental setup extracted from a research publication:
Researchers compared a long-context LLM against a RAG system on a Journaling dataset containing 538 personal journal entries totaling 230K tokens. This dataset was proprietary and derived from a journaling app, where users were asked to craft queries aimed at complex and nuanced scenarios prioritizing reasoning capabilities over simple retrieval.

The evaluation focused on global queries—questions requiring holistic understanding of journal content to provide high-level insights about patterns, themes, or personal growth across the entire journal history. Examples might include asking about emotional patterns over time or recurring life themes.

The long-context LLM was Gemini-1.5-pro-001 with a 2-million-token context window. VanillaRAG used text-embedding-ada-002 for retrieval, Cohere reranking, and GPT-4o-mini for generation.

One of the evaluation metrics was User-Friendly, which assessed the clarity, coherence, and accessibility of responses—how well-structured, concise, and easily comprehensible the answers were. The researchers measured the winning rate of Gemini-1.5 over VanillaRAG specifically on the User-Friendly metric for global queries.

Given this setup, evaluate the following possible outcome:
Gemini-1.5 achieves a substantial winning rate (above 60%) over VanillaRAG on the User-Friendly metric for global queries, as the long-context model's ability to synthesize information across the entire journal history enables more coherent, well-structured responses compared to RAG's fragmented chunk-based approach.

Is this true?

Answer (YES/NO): YES